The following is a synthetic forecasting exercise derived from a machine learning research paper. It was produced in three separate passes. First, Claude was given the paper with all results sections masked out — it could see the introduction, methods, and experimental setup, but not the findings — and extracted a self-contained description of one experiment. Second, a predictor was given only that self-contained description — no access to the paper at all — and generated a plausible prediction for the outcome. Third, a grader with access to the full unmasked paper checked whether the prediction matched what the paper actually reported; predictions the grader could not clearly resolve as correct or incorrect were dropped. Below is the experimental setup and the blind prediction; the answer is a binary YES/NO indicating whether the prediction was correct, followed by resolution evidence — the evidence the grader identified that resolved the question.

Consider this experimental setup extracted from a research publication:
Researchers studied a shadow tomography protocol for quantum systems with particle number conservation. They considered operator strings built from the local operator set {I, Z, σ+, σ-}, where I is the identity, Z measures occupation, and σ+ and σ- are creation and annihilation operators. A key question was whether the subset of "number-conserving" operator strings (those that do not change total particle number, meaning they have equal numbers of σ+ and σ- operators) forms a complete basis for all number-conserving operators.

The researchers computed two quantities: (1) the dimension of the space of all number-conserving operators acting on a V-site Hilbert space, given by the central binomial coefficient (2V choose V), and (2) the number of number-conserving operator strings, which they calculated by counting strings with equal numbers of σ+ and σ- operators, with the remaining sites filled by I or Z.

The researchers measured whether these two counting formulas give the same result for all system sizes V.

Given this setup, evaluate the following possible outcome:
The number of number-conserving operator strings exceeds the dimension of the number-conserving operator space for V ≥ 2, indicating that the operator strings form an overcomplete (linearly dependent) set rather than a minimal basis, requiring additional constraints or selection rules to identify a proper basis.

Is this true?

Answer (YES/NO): NO